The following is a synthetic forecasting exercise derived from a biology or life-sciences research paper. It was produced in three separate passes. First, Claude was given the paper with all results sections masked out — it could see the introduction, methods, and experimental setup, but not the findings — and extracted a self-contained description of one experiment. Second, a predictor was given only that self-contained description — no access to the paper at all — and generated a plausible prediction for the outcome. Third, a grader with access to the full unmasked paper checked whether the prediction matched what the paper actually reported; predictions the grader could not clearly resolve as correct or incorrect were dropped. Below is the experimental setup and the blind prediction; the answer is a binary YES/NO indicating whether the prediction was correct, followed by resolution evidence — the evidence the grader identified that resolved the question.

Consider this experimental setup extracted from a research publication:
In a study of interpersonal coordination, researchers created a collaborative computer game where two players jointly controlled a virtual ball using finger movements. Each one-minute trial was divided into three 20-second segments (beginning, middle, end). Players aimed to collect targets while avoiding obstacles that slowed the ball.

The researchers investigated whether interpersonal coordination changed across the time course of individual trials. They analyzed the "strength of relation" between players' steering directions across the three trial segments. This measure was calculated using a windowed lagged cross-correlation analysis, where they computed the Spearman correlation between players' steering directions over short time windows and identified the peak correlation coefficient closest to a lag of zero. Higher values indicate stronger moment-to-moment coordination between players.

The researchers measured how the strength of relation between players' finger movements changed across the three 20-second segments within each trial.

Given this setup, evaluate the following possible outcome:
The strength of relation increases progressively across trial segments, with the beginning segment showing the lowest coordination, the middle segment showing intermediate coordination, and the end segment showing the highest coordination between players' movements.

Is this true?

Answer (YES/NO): NO